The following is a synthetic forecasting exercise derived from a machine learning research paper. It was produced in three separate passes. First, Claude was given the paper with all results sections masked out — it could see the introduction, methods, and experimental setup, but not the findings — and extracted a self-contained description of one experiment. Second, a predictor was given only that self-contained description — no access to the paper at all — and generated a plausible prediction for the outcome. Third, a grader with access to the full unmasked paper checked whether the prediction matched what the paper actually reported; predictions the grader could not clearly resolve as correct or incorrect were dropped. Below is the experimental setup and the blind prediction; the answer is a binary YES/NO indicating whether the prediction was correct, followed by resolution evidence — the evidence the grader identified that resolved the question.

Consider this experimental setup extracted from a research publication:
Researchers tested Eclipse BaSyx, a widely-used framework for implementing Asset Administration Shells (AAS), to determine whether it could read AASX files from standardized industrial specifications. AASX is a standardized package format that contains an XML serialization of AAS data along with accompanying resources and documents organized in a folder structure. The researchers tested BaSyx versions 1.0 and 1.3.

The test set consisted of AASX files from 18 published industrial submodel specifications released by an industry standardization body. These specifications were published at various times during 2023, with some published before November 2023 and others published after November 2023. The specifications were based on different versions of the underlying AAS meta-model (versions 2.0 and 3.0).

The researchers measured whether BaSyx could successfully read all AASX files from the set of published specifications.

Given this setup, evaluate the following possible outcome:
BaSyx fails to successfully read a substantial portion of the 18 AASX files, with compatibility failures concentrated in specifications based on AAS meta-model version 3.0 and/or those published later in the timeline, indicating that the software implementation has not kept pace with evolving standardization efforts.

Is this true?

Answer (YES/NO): YES